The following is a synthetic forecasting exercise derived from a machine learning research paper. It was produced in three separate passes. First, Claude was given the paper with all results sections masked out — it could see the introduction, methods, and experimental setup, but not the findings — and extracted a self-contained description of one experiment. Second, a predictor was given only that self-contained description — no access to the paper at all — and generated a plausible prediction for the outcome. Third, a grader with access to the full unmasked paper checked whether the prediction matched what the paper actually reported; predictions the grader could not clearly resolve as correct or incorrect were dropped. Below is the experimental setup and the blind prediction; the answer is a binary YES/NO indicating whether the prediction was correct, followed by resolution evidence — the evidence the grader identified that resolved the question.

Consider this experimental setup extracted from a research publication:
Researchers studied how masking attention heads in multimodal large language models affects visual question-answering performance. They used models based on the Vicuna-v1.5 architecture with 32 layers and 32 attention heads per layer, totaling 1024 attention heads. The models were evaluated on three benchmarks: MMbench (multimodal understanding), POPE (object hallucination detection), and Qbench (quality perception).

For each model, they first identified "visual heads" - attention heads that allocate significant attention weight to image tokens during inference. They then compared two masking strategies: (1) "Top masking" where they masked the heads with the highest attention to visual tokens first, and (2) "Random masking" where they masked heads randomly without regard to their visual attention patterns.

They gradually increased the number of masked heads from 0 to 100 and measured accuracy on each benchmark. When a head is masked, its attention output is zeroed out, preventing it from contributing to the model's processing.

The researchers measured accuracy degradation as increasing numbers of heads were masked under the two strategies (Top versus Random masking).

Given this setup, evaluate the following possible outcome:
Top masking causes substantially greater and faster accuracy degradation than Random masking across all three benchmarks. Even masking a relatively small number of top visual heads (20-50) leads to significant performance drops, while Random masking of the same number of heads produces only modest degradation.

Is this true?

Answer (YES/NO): YES